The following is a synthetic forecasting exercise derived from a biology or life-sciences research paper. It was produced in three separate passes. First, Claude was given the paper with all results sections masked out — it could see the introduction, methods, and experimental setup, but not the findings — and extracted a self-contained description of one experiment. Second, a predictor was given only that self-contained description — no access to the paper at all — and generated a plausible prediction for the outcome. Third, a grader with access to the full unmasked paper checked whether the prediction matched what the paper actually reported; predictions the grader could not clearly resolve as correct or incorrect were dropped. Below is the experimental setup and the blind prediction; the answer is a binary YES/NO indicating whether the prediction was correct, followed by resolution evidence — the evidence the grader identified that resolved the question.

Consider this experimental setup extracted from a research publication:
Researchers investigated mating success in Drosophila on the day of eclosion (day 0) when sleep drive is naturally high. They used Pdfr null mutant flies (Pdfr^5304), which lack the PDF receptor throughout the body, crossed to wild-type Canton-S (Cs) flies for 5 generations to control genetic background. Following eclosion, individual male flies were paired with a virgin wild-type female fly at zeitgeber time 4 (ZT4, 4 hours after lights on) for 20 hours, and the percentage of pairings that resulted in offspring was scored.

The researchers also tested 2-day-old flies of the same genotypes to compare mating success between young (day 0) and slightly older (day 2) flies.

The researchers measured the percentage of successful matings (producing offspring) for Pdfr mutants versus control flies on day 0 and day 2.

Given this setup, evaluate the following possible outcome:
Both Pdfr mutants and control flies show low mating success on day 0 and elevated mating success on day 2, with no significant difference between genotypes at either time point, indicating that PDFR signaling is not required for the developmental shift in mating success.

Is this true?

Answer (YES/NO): NO